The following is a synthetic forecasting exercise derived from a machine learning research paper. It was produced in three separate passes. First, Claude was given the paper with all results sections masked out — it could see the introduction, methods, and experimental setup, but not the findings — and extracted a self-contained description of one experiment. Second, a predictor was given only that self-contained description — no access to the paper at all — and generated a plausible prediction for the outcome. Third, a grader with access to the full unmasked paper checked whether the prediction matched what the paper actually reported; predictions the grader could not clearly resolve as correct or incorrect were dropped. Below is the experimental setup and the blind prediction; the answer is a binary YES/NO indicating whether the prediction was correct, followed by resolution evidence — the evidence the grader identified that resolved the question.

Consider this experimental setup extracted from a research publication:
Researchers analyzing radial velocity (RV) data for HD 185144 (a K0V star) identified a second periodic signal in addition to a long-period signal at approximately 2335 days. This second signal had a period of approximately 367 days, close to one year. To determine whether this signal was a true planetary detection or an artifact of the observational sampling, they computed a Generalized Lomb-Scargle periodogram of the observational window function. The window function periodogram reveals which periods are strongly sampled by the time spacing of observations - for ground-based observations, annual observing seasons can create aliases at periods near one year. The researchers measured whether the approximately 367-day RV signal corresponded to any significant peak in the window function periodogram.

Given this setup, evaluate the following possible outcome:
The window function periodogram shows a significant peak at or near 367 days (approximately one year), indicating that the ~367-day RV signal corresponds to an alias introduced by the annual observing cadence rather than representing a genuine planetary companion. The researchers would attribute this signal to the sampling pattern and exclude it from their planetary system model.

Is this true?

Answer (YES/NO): YES